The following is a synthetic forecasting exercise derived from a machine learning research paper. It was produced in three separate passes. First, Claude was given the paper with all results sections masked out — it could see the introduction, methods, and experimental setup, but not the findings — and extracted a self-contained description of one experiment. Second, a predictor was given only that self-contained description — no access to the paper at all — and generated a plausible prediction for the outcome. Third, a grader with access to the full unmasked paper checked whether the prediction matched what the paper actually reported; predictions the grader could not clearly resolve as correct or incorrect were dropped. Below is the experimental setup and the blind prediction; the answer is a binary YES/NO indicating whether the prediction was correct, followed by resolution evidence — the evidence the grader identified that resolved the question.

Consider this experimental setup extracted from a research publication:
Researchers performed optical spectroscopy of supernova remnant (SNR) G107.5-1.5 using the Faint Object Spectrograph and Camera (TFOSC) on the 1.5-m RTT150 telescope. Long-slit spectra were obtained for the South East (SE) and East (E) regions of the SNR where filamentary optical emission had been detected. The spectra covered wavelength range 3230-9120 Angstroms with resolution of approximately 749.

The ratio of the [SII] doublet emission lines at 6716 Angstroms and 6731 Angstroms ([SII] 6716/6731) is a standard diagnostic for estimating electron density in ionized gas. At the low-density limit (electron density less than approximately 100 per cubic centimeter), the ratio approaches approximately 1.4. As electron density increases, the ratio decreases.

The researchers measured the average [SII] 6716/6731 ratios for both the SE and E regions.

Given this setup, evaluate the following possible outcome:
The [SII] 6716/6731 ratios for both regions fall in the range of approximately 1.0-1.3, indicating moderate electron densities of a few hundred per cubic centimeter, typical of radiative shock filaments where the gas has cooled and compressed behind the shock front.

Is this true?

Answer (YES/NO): YES